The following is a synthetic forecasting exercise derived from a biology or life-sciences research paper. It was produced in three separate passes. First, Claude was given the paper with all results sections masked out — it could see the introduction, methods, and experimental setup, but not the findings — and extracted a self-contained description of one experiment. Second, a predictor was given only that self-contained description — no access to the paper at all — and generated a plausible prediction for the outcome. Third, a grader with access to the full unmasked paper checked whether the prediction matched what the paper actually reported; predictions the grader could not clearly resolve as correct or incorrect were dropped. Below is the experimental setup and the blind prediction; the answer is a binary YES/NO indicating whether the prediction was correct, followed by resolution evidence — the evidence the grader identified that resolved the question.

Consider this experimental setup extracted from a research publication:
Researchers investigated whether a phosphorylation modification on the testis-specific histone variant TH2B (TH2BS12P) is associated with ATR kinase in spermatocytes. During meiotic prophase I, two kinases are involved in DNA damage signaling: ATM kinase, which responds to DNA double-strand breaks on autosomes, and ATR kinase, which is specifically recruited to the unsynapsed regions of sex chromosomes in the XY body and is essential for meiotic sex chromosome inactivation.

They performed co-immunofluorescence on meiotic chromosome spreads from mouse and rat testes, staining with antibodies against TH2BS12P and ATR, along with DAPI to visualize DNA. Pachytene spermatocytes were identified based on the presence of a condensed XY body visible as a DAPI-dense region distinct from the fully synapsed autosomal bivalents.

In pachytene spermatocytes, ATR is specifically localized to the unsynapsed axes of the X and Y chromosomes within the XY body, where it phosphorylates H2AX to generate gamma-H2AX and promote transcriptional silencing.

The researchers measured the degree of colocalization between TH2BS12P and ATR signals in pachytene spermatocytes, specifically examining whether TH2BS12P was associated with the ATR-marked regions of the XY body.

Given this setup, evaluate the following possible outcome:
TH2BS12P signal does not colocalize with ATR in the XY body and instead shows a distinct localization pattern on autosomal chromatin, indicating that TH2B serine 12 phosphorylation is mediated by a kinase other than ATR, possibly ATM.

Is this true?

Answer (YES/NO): NO